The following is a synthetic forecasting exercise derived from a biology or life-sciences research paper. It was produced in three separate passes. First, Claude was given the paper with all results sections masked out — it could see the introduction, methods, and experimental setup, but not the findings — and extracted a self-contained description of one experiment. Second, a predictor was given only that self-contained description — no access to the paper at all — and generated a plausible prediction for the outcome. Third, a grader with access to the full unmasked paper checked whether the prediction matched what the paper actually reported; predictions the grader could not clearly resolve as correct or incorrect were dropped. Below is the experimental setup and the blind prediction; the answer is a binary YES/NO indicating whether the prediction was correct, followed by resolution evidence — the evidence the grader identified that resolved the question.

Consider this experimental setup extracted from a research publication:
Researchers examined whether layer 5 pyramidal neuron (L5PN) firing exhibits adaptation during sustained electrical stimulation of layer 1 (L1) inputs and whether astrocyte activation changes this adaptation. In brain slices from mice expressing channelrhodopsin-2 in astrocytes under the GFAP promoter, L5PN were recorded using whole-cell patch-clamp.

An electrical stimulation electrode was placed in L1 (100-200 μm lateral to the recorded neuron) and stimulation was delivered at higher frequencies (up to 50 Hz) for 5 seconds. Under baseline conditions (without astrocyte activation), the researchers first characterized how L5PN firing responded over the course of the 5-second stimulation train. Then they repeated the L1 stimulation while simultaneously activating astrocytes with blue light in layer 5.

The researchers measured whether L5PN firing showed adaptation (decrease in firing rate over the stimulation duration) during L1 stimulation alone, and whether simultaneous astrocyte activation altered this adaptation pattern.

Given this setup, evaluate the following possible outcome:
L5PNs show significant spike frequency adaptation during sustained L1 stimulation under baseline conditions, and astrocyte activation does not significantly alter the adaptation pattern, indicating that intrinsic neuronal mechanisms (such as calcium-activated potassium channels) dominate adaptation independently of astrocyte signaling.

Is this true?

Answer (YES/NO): NO